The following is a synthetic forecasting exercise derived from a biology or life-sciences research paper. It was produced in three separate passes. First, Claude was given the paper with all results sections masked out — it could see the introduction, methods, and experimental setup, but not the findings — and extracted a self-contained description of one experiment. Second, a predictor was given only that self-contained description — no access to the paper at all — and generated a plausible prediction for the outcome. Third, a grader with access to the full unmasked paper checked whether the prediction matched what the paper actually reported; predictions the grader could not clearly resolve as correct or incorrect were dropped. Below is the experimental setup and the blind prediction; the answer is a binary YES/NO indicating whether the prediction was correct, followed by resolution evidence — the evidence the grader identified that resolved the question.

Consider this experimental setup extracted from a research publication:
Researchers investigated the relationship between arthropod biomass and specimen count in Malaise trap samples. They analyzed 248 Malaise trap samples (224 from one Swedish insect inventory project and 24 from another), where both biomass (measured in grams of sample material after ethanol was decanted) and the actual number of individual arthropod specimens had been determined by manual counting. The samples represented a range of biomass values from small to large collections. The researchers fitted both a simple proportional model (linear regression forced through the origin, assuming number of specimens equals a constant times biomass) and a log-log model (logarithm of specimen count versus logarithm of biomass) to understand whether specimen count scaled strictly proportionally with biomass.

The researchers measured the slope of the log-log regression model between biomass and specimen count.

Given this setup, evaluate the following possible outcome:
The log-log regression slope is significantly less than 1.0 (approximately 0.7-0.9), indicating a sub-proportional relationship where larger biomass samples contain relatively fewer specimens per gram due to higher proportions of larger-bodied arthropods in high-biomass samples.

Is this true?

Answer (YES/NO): NO